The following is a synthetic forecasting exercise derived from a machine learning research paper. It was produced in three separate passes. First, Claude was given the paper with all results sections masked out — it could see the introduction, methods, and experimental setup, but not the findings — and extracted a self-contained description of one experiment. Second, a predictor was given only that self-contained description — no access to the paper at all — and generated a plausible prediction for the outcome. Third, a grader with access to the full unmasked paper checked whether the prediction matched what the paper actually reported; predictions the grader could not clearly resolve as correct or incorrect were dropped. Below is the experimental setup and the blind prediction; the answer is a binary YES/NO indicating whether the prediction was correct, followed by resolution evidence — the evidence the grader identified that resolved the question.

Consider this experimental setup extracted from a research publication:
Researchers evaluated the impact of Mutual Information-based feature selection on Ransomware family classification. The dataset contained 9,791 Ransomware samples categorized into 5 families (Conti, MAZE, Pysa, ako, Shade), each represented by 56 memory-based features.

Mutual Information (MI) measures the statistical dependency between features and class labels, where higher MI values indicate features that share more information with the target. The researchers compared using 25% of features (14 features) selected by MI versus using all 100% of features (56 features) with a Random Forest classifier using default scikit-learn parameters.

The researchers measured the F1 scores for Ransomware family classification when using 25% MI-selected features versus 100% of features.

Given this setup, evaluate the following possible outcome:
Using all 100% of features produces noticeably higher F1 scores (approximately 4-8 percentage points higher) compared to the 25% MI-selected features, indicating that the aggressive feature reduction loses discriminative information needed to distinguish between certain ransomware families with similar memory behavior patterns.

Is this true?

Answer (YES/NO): NO